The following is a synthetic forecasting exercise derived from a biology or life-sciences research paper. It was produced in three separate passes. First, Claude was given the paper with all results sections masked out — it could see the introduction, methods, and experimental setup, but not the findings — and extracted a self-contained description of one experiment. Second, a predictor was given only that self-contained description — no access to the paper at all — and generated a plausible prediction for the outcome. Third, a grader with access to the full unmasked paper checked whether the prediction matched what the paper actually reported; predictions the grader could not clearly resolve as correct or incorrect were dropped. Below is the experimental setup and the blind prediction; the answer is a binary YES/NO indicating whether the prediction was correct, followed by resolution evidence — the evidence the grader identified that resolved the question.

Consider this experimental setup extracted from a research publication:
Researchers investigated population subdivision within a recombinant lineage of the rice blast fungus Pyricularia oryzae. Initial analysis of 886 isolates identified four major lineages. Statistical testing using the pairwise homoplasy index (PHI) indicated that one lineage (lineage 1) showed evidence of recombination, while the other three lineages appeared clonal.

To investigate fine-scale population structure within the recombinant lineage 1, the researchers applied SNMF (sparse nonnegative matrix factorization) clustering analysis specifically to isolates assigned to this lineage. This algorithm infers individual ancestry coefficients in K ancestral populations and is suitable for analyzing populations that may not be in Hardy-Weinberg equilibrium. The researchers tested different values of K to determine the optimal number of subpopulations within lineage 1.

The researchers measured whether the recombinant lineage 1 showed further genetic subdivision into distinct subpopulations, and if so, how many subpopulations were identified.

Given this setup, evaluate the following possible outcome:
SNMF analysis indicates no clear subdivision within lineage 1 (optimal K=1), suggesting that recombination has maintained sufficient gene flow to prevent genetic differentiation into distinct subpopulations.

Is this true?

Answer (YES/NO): NO